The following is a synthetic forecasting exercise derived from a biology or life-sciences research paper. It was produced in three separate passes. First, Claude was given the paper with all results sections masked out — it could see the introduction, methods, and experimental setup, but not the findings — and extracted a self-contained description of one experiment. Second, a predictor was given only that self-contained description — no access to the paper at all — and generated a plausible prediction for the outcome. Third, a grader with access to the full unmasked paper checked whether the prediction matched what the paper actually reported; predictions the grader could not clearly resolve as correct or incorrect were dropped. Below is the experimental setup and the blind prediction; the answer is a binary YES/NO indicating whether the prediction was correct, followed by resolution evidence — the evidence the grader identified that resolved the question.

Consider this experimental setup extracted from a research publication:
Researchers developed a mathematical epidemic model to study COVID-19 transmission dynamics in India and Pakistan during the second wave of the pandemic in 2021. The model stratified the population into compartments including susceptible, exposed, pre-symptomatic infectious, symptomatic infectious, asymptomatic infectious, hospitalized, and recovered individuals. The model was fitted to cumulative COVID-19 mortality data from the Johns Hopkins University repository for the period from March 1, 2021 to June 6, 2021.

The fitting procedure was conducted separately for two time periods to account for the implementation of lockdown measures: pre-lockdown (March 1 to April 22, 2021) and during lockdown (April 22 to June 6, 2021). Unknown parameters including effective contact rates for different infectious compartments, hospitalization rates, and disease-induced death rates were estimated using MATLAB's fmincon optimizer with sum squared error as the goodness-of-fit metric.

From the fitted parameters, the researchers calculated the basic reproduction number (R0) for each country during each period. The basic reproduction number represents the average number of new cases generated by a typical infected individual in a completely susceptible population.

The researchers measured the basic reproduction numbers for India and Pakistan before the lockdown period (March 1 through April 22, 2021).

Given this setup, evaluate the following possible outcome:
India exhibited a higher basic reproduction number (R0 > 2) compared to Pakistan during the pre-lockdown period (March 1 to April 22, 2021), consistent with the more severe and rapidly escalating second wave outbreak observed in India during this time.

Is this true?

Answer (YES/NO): NO